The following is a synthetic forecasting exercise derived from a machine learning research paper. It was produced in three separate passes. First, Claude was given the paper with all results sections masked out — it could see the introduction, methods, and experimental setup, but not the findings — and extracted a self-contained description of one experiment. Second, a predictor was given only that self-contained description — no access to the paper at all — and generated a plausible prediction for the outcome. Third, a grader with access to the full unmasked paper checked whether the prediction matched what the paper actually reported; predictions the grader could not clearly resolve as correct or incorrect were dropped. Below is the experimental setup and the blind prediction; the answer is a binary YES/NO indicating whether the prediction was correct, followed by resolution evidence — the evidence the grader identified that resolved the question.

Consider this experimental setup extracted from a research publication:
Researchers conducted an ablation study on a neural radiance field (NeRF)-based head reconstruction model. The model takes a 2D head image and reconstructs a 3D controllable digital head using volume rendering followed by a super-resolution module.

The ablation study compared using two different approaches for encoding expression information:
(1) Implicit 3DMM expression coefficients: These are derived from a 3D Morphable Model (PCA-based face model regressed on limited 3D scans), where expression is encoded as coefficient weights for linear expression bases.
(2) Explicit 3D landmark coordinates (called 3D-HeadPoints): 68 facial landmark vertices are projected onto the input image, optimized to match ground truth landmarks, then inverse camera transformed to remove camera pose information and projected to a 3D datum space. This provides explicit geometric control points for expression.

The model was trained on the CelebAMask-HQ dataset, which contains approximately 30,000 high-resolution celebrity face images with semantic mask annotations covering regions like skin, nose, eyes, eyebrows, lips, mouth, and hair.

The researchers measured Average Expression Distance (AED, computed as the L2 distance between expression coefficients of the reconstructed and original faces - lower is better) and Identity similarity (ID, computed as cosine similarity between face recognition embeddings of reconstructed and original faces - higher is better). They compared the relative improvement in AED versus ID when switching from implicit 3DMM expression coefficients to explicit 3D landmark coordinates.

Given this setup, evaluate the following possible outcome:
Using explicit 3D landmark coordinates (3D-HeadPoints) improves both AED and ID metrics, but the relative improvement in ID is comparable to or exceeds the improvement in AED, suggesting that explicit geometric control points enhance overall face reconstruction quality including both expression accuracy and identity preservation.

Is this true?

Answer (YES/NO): NO